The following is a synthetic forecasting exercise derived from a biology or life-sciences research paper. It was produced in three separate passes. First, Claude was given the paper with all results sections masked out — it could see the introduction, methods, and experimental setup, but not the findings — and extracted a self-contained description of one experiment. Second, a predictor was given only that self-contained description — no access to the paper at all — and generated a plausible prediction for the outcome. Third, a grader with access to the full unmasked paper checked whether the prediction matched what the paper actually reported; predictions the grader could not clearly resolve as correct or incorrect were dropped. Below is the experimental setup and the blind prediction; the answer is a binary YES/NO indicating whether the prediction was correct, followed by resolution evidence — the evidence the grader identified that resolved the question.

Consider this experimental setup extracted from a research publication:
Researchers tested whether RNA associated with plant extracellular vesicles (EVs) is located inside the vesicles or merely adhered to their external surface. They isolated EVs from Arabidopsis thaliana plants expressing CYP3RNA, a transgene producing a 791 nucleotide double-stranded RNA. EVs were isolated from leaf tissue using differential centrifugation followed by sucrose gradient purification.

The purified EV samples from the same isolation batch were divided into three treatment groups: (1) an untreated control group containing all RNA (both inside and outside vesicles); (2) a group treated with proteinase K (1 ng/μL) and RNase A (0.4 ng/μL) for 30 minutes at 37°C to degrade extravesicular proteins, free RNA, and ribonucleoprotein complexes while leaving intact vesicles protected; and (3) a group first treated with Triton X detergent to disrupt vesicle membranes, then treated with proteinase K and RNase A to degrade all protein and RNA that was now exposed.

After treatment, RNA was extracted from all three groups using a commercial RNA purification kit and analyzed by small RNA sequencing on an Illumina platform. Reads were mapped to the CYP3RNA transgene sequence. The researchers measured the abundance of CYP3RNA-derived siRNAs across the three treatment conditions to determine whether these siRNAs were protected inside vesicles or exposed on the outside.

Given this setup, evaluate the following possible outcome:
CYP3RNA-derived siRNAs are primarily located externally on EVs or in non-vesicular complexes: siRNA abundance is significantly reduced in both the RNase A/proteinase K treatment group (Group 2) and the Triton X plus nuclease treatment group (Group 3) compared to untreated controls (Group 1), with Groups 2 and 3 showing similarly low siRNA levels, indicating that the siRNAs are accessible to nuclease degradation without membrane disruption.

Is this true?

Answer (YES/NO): YES